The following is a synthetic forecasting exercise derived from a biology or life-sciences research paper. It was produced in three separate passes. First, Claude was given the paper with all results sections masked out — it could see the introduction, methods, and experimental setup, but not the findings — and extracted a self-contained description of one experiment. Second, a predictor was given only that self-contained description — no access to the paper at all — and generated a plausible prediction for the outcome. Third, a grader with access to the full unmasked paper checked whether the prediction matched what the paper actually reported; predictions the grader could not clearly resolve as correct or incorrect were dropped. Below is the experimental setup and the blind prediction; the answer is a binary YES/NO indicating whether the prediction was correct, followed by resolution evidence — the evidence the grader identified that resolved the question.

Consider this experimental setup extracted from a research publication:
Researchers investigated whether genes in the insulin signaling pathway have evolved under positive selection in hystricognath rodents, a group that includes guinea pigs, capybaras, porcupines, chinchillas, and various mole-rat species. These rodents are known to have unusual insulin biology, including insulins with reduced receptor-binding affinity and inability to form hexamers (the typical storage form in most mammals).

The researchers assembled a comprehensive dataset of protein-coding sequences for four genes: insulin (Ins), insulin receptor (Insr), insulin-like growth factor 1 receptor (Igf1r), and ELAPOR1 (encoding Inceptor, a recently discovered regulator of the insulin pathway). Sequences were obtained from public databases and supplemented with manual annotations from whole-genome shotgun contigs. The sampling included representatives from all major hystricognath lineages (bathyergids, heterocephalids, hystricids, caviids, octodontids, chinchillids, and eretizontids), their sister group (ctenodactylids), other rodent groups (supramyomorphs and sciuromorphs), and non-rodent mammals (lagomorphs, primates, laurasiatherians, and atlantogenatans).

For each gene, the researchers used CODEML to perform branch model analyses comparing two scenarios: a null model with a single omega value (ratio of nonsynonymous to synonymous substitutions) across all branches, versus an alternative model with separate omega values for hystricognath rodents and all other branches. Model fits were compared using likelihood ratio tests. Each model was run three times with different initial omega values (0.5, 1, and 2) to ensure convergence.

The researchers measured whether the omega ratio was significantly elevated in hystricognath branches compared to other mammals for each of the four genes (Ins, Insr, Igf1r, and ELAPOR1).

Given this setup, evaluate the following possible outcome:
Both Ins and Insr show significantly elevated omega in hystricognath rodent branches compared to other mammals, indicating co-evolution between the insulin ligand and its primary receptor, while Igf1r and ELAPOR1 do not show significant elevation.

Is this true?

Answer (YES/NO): NO